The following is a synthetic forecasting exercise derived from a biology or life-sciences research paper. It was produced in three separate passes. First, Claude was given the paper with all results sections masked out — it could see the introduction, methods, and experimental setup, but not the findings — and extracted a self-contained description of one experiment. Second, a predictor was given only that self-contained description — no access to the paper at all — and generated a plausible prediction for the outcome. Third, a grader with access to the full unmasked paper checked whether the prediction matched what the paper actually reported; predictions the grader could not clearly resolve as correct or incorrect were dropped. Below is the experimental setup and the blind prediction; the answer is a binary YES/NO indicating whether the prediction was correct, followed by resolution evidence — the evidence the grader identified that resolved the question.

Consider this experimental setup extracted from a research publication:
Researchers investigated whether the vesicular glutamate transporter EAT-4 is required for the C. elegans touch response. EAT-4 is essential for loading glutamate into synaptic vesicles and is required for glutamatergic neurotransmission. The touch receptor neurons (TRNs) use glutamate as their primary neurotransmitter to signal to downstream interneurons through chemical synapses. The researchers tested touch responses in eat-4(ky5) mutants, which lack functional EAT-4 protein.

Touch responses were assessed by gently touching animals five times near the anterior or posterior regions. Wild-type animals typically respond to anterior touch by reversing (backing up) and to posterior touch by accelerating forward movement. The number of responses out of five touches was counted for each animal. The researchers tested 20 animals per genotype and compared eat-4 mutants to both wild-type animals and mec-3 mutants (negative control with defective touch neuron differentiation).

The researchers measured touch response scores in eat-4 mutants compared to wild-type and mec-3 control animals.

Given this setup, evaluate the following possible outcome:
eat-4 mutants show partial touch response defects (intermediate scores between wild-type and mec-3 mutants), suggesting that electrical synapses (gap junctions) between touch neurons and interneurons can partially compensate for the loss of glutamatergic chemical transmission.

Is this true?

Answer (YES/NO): NO